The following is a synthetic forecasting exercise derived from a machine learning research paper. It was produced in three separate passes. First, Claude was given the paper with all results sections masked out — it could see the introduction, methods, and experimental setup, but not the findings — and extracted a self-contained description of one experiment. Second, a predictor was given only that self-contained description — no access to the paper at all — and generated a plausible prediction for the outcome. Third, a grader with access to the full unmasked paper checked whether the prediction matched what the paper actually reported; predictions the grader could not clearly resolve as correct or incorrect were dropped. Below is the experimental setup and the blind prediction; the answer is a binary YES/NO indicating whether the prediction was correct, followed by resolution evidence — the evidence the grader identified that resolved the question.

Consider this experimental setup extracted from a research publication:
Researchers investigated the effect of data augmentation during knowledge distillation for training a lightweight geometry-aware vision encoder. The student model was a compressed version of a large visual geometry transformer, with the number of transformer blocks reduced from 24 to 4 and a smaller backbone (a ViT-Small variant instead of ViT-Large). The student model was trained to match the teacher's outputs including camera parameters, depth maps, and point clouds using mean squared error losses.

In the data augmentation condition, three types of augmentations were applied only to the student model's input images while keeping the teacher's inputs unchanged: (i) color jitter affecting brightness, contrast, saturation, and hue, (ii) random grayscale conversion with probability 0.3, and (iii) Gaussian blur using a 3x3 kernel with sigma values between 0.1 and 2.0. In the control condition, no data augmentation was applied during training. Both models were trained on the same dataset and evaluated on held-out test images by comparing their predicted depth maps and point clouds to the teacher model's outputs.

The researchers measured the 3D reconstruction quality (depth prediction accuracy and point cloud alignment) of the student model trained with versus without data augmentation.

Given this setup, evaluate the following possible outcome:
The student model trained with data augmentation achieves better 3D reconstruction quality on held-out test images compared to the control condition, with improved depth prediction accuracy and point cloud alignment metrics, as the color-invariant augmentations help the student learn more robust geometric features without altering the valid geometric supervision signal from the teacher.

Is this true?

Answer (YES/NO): YES